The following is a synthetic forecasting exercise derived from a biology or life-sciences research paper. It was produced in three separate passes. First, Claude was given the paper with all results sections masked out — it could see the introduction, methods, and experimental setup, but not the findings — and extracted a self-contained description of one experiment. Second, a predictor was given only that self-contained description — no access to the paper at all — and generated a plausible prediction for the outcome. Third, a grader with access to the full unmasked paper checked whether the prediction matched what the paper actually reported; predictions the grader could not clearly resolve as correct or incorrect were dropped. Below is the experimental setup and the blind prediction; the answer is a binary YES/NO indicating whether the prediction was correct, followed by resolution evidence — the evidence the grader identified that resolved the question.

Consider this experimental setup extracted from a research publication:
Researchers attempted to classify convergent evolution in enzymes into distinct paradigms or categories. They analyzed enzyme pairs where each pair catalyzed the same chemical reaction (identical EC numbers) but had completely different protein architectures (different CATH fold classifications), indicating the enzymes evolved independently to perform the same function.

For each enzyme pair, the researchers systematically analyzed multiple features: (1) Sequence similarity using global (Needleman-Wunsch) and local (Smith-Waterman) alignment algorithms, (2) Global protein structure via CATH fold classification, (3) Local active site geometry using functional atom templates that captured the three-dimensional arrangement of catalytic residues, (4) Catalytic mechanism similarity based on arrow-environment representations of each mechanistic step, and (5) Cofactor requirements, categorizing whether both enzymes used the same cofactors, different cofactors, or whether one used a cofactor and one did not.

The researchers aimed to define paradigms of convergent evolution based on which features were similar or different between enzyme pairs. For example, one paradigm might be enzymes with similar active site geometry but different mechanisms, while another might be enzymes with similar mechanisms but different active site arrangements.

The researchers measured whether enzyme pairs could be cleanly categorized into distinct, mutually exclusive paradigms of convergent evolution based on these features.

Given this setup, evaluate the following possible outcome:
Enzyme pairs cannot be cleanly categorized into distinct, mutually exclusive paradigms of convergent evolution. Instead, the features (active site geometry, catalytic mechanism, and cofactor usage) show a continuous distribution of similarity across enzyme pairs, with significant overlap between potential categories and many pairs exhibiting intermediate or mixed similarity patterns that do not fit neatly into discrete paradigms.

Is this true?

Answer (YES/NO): NO